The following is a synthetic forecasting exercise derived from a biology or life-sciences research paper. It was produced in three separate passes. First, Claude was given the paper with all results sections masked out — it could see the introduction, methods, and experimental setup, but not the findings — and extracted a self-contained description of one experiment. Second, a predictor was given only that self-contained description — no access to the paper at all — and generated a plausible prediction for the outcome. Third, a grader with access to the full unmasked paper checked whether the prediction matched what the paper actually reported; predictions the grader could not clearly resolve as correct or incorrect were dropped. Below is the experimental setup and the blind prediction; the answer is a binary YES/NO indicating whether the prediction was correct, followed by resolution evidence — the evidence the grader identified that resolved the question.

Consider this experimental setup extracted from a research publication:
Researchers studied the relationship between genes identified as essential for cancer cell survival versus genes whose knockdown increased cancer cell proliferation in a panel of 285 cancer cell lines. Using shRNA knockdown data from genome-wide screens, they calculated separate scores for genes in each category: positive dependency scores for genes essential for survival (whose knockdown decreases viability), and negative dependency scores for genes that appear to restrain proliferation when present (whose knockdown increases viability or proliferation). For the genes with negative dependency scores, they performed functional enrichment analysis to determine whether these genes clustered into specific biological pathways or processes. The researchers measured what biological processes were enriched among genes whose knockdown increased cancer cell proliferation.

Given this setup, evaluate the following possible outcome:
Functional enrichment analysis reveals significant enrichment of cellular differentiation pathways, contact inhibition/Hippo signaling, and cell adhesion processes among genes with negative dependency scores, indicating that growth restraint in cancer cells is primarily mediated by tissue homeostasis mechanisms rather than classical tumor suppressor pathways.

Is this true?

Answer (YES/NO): NO